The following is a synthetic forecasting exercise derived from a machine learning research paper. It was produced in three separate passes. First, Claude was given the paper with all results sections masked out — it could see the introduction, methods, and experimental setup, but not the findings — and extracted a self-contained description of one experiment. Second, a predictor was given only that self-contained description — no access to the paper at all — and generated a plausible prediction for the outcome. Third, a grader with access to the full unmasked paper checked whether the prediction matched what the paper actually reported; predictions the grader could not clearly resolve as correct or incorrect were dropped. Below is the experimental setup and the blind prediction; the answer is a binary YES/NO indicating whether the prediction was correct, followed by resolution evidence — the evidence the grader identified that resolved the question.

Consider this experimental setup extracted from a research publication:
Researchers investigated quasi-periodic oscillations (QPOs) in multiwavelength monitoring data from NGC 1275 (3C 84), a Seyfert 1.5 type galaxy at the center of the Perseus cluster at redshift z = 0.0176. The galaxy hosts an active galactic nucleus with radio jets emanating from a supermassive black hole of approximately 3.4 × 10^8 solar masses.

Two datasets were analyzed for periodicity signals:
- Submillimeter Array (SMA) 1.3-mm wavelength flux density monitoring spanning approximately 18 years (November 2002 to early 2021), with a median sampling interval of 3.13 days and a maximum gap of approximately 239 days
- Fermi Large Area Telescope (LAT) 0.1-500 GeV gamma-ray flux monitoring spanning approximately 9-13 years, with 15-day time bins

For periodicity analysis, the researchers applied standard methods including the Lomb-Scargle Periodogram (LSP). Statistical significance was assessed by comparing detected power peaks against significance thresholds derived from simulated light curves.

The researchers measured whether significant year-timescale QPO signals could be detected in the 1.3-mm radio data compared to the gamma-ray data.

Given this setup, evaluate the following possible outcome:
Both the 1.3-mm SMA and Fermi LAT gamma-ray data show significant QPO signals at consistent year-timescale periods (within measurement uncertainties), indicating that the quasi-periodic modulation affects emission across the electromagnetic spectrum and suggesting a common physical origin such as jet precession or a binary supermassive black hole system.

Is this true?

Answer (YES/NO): NO